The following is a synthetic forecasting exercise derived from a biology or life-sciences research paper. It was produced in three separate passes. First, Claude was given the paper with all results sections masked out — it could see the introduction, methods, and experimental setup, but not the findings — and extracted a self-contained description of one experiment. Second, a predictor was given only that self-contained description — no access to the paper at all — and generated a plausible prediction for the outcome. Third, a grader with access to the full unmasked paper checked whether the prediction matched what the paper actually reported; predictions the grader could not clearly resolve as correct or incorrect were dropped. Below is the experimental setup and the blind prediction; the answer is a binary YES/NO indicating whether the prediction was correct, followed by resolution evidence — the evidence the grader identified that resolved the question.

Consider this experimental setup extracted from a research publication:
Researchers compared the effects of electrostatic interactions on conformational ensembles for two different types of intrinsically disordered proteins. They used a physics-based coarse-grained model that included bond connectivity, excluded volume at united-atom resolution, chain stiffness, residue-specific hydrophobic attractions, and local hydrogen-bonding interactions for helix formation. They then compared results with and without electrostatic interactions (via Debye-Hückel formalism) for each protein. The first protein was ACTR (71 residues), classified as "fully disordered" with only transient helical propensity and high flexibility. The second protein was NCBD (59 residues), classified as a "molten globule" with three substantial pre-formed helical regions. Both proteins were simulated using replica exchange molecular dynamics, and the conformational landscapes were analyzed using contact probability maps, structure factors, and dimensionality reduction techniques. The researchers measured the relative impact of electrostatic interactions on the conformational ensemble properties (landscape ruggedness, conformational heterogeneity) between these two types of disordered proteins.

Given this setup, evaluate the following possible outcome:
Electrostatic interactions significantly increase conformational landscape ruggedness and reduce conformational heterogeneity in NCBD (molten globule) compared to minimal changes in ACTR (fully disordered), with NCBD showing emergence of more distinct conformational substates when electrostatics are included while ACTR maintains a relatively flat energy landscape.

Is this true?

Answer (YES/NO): NO